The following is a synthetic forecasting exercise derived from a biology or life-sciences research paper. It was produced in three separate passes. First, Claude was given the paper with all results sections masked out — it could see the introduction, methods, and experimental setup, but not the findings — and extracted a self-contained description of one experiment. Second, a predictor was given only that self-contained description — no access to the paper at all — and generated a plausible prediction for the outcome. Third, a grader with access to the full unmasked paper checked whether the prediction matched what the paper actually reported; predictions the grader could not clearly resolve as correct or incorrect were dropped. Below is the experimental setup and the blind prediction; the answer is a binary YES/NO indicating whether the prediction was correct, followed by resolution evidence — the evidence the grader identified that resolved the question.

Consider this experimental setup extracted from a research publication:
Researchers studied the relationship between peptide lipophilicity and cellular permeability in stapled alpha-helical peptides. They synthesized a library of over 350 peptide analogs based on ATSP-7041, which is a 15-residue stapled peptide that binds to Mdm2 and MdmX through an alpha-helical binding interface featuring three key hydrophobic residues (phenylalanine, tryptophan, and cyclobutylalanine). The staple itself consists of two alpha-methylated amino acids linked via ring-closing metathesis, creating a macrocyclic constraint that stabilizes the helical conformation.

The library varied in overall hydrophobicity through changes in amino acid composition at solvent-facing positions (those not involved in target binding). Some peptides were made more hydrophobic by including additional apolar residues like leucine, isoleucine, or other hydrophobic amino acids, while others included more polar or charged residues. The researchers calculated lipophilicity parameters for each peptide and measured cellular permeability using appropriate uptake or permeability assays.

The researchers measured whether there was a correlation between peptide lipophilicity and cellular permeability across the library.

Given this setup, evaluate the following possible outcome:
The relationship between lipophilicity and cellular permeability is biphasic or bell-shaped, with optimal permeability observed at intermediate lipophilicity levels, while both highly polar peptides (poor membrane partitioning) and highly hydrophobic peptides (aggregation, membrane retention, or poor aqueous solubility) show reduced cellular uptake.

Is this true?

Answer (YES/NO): NO